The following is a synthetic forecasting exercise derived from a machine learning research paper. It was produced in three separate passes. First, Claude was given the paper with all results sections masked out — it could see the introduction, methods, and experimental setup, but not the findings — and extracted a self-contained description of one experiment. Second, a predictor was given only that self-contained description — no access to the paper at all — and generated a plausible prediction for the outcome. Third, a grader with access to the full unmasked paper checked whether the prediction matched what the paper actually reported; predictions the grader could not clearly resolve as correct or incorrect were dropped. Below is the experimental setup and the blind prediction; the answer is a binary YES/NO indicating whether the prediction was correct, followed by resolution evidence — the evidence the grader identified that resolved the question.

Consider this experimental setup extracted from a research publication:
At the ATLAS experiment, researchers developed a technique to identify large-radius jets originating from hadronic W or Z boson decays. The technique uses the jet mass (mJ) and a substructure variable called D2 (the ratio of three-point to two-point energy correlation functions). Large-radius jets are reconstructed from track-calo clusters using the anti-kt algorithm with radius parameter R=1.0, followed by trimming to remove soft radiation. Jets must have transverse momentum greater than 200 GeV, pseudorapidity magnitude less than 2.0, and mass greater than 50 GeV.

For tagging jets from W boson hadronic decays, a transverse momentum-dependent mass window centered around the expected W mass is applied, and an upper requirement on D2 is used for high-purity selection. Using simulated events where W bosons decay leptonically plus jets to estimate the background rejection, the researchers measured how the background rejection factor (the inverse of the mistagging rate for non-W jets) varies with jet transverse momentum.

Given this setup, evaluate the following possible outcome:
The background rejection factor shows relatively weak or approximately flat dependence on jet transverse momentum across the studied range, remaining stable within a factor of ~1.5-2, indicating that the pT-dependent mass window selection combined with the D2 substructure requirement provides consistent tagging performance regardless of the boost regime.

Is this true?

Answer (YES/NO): NO